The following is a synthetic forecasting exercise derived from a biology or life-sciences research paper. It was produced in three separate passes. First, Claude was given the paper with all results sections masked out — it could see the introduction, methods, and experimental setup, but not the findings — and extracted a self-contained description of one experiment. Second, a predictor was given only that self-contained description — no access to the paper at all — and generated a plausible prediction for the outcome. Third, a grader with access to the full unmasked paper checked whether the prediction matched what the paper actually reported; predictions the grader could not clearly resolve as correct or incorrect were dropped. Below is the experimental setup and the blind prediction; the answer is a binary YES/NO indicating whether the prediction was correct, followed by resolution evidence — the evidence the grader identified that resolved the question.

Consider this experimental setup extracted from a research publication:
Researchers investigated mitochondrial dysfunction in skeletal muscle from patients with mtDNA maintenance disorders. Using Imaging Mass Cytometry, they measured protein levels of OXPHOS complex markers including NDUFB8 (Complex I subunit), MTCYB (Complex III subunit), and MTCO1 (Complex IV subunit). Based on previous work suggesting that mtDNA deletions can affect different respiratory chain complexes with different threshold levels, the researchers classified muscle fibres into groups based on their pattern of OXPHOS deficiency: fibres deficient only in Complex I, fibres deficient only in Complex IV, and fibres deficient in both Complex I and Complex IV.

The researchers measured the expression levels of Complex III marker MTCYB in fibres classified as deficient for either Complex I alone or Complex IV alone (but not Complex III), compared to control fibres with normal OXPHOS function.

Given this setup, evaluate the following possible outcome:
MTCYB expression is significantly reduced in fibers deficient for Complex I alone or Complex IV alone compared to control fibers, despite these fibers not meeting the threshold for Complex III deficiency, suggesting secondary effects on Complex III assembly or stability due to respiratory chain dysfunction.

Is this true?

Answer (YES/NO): NO